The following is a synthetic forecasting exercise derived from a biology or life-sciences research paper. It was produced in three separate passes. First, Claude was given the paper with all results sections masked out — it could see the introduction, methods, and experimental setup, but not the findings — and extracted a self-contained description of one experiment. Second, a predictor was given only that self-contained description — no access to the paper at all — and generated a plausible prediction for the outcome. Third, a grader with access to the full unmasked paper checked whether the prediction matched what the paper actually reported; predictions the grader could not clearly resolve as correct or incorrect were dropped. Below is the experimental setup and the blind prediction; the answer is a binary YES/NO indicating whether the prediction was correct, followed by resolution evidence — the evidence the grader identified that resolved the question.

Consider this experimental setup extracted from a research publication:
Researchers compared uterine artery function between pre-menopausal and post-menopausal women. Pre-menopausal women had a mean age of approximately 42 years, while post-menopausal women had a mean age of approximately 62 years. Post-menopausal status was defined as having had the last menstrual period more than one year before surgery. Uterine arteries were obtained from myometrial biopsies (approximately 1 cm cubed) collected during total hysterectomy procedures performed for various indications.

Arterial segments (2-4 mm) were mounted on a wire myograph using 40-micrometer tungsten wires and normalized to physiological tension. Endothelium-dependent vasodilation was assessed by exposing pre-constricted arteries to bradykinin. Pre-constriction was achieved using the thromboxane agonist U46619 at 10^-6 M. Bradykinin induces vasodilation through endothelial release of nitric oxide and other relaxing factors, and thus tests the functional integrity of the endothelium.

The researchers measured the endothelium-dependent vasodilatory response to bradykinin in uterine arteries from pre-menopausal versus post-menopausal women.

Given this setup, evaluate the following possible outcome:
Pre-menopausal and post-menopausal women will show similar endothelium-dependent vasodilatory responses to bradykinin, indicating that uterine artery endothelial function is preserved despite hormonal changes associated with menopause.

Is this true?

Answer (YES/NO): NO